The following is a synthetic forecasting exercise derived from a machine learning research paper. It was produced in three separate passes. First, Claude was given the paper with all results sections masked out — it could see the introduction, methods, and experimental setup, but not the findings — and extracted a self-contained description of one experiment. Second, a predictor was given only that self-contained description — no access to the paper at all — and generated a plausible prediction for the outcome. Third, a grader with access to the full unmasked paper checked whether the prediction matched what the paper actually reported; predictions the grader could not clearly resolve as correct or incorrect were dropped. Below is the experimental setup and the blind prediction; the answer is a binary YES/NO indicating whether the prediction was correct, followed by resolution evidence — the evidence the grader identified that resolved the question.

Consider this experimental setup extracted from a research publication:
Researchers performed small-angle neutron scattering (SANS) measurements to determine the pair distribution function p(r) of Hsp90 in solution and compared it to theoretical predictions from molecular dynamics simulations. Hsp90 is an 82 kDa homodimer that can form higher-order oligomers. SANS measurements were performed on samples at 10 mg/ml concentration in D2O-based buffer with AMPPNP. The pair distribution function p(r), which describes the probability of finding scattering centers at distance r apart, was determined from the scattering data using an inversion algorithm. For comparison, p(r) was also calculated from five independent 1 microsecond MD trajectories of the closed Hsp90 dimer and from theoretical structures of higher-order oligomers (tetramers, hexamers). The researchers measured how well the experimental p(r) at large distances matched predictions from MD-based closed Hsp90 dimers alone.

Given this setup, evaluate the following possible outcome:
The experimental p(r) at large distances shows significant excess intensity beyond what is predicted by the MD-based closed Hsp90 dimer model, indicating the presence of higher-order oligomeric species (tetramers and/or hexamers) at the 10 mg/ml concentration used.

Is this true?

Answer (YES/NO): YES